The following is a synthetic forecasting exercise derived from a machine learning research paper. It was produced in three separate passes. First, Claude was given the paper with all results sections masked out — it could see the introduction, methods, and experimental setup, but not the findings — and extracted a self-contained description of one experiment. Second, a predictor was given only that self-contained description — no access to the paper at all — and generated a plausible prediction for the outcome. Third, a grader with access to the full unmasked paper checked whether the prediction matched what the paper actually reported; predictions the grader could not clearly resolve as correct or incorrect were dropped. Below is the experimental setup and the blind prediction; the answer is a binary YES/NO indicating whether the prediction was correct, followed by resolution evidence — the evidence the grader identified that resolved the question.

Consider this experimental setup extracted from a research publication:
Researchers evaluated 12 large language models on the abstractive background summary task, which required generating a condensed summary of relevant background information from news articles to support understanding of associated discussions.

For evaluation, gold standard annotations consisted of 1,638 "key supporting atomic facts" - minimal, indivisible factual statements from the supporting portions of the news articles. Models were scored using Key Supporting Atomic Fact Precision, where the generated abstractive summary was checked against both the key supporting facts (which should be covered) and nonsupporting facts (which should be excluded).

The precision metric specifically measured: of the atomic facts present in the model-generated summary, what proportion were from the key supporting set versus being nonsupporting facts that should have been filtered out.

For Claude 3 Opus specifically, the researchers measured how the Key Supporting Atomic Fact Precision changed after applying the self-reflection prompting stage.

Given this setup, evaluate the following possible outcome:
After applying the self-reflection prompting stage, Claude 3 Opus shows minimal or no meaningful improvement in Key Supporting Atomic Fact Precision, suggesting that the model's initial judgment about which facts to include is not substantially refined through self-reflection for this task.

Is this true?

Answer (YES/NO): YES